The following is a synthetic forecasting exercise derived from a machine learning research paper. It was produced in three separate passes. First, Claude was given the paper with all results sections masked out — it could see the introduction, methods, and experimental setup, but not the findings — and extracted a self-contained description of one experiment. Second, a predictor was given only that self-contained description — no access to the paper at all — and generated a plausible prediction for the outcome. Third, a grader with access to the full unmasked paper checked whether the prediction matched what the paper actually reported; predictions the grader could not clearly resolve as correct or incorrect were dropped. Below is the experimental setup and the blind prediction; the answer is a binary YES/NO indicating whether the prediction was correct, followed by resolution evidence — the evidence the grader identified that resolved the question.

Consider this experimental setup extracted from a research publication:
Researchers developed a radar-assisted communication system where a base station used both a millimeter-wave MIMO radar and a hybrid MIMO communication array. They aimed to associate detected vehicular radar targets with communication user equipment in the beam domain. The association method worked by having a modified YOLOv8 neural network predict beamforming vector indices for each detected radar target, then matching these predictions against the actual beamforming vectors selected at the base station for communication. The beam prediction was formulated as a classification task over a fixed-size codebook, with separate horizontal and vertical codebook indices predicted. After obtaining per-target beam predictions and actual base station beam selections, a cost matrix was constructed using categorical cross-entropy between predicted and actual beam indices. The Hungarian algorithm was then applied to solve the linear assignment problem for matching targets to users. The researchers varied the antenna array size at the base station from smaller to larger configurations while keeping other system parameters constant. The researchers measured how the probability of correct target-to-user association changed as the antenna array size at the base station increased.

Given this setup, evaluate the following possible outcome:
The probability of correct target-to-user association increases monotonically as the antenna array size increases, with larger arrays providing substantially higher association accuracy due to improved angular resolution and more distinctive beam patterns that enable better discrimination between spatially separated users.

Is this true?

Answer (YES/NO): NO